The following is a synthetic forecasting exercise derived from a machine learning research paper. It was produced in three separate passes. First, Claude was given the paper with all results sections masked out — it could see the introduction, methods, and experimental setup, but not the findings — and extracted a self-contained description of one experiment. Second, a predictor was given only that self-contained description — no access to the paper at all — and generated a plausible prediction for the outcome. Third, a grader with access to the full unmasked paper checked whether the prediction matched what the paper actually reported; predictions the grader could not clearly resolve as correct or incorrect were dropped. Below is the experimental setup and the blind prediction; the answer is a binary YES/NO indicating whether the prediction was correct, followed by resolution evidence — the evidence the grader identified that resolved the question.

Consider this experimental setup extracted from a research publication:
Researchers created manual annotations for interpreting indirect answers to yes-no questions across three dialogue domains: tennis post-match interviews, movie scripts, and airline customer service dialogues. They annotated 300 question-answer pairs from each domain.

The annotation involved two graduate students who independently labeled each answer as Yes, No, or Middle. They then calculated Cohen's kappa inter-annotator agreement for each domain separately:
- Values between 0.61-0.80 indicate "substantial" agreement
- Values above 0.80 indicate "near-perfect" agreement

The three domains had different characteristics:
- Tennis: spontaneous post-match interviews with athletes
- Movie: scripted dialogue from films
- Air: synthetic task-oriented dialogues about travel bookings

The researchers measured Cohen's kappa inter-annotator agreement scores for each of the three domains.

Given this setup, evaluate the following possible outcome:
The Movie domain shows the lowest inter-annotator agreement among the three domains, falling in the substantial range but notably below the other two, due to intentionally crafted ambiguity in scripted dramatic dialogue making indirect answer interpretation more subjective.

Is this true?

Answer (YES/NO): NO